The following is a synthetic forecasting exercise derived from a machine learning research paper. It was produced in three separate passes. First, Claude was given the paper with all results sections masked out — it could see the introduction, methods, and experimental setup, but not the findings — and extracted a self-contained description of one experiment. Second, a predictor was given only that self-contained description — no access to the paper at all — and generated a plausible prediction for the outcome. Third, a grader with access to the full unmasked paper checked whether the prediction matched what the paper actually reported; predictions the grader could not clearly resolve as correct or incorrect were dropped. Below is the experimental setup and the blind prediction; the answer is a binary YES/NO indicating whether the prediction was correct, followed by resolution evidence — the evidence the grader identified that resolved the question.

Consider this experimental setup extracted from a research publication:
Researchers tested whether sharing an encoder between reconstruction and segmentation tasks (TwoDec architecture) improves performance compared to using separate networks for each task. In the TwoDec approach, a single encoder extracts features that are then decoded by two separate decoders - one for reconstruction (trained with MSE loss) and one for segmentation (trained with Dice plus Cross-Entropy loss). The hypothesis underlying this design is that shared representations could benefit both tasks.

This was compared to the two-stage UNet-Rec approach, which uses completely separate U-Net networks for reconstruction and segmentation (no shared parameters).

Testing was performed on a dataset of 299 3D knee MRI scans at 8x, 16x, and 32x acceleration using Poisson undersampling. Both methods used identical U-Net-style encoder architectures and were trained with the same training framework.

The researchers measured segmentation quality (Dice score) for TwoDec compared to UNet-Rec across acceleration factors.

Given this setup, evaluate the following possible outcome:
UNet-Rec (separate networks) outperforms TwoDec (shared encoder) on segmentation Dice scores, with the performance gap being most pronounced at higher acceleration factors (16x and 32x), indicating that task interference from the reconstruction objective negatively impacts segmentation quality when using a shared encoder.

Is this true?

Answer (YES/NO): NO